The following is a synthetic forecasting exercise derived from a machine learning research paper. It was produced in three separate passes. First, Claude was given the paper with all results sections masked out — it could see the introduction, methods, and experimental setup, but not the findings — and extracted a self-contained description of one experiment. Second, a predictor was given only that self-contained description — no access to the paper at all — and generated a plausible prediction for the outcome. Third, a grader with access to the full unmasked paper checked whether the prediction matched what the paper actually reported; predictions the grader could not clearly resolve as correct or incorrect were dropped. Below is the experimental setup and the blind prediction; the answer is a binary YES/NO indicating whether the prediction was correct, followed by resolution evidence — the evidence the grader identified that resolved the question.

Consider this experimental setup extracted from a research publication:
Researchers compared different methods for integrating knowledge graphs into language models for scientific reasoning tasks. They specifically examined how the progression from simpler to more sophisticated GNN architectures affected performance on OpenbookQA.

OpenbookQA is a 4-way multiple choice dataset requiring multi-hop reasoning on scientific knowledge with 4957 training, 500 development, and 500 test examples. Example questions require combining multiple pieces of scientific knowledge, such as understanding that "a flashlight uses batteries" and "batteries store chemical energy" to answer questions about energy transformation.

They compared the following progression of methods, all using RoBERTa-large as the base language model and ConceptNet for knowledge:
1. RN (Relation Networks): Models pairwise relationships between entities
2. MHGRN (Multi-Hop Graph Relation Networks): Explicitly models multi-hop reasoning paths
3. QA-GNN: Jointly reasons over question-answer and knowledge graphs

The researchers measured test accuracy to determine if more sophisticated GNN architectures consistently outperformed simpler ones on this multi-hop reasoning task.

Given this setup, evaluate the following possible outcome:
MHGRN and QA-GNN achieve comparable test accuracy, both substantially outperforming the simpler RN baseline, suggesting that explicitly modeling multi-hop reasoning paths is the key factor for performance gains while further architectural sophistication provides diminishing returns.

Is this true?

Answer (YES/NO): NO